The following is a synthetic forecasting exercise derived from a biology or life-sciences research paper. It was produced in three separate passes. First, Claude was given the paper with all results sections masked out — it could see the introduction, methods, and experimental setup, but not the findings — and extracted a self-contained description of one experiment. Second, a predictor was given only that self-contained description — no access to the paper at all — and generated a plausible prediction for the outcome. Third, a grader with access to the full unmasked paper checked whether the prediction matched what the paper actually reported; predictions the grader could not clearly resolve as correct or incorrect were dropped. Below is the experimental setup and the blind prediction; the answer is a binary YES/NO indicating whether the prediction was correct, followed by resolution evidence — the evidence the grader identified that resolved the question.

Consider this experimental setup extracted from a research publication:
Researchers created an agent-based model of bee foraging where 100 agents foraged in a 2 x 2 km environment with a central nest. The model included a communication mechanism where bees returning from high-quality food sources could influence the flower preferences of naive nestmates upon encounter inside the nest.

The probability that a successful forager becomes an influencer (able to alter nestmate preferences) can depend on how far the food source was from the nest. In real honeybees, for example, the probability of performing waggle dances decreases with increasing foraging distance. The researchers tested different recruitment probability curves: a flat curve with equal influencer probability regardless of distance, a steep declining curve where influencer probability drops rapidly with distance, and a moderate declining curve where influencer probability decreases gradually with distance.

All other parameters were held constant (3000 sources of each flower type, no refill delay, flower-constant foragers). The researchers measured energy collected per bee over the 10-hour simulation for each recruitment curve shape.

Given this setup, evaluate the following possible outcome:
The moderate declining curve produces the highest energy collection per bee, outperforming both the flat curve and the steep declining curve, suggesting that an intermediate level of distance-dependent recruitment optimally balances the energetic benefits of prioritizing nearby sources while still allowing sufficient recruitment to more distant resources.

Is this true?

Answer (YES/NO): NO